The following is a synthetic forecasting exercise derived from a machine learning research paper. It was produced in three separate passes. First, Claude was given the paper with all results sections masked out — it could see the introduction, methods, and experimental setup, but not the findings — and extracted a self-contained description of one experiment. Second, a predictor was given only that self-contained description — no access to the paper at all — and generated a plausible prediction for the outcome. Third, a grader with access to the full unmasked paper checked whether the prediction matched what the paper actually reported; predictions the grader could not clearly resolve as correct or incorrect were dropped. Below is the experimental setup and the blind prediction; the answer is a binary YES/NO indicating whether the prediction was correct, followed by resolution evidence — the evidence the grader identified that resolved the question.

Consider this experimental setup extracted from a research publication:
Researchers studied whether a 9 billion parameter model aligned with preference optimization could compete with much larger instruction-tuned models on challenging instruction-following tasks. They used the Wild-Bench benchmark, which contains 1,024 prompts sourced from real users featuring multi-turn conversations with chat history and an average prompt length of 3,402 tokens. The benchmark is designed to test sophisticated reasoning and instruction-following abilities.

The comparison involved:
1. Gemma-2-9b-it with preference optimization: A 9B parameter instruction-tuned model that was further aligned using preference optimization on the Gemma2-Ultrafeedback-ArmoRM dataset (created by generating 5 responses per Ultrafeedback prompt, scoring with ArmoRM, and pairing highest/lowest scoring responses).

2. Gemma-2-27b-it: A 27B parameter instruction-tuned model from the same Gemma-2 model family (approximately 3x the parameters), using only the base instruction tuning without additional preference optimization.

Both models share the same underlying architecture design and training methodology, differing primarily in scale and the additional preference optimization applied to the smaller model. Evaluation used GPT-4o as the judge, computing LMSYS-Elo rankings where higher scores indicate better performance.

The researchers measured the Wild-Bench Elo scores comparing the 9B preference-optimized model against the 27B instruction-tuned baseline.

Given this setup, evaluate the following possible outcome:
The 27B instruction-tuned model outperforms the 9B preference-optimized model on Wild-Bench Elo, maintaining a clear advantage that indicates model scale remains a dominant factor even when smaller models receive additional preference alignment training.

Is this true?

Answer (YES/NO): NO